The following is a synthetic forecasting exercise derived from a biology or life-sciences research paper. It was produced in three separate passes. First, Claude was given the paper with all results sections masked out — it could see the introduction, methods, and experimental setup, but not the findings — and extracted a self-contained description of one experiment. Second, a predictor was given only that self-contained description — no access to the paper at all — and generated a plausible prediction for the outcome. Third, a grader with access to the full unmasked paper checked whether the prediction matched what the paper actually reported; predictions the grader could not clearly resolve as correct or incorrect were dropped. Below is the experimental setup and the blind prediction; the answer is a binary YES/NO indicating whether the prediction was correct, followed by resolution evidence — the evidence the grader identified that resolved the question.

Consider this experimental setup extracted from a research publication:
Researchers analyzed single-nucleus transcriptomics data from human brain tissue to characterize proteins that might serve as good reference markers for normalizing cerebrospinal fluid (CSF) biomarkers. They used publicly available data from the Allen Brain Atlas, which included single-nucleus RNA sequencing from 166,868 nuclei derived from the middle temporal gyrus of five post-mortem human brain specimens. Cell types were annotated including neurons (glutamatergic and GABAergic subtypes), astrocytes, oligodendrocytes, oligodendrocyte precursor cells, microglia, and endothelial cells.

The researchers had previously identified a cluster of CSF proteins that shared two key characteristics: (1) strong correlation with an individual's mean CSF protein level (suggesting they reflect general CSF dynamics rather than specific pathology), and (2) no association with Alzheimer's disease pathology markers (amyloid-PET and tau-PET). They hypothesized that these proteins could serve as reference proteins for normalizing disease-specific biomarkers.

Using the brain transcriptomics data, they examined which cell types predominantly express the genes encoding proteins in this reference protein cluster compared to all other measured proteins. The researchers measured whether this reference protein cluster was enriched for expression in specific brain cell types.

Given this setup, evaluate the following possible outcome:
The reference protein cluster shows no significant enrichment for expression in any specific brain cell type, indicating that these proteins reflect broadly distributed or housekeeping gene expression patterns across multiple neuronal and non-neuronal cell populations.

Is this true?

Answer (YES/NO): NO